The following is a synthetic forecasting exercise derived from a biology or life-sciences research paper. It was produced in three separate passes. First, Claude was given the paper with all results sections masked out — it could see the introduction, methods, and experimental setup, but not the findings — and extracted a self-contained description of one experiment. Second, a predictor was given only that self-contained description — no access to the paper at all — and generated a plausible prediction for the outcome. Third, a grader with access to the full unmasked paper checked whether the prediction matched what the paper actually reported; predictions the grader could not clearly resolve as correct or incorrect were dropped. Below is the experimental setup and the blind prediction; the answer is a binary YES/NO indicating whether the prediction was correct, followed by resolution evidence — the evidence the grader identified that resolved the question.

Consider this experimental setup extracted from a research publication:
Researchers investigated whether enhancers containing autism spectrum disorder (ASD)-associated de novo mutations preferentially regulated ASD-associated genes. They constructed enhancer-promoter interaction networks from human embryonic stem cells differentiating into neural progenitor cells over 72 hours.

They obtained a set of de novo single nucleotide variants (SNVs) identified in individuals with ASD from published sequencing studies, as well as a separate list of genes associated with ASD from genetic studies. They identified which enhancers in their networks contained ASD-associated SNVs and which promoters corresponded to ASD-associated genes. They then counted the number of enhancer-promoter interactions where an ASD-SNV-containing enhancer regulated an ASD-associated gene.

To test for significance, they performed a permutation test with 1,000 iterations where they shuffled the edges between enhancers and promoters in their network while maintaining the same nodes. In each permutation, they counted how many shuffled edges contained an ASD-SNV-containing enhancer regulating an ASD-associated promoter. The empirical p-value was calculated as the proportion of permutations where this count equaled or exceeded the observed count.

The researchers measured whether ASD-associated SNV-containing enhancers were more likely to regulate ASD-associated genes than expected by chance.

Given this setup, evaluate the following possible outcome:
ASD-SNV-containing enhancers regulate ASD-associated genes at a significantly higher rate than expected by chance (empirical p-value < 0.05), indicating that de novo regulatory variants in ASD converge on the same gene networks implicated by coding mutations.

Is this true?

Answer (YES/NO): YES